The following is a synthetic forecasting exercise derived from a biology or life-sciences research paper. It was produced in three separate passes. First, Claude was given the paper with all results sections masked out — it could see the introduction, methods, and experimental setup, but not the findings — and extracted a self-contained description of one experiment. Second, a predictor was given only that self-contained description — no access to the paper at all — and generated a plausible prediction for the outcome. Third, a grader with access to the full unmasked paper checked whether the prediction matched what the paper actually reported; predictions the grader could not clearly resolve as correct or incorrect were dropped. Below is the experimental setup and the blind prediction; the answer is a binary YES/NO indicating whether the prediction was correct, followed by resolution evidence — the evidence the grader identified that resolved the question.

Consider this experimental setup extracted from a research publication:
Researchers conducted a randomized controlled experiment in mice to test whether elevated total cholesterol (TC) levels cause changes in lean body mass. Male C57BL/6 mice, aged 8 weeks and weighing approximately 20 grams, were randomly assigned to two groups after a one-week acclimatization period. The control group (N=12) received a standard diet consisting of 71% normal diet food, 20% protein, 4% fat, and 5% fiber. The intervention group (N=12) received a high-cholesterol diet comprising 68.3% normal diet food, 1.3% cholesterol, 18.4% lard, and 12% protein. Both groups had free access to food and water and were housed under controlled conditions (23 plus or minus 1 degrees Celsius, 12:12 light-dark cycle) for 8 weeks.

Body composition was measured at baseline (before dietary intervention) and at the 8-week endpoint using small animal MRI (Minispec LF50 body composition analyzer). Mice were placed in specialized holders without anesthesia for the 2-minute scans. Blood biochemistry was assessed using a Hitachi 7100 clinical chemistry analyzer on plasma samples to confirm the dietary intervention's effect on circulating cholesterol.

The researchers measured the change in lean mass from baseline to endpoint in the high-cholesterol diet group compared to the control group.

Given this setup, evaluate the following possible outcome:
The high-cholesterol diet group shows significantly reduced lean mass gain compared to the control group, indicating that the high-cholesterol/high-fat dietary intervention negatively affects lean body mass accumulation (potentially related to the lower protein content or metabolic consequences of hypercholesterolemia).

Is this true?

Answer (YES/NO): NO